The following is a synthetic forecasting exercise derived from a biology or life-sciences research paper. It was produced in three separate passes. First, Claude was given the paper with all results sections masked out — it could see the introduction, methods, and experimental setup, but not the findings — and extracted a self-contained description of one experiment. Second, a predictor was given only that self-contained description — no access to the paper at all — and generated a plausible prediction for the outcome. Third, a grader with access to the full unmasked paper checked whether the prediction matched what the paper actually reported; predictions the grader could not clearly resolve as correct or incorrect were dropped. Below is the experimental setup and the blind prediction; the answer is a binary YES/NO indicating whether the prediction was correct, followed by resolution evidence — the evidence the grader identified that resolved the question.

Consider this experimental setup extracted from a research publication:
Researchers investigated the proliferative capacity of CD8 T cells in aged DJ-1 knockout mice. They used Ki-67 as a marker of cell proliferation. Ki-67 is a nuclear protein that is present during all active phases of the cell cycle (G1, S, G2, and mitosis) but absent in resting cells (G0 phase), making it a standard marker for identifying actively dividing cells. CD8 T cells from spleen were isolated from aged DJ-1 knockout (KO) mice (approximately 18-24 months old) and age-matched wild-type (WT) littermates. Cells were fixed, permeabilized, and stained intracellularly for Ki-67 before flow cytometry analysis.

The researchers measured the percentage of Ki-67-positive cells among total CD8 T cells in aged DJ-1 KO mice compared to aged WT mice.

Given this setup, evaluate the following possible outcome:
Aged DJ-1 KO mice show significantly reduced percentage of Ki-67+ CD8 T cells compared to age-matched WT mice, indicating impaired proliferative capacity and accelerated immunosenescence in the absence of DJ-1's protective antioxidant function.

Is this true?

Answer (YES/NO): NO